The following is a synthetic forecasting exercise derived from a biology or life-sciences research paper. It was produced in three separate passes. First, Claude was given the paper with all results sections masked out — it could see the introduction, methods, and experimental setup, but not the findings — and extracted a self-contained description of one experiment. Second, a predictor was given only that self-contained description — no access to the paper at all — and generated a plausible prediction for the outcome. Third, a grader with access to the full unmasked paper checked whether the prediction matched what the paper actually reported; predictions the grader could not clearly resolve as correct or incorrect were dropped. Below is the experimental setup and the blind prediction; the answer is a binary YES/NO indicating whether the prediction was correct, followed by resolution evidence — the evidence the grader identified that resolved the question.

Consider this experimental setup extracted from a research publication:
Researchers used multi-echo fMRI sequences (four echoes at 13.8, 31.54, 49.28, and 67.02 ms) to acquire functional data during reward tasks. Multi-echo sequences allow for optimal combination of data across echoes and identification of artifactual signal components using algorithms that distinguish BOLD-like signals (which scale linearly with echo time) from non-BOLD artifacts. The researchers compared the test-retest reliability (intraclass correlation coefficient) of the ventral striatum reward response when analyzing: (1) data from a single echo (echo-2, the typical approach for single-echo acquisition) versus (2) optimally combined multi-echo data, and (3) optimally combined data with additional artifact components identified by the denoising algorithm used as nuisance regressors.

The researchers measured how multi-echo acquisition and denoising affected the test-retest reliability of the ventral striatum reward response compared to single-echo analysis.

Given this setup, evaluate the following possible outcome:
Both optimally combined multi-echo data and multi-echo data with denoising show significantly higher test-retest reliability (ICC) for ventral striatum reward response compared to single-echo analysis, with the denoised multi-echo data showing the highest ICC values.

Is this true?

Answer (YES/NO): NO